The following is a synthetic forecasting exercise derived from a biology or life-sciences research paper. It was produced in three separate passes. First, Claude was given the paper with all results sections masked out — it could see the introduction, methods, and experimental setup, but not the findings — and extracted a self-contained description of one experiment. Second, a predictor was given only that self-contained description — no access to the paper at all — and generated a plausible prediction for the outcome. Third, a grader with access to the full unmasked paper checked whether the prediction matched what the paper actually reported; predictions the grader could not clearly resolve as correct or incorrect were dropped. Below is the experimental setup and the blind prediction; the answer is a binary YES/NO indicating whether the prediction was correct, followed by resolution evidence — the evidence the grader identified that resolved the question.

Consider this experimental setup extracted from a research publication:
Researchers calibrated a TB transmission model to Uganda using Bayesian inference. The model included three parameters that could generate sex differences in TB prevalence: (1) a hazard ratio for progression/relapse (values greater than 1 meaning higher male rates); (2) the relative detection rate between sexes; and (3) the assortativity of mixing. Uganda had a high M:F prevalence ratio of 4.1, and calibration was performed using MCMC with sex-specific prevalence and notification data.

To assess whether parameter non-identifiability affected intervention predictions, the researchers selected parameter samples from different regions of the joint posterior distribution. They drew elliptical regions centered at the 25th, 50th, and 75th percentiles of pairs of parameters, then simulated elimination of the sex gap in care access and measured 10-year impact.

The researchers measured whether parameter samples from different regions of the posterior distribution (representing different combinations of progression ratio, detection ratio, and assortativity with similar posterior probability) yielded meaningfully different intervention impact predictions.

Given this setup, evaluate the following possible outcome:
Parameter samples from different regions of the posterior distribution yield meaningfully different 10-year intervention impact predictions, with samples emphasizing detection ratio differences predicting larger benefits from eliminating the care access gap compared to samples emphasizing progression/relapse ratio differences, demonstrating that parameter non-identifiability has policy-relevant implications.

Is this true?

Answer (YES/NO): NO